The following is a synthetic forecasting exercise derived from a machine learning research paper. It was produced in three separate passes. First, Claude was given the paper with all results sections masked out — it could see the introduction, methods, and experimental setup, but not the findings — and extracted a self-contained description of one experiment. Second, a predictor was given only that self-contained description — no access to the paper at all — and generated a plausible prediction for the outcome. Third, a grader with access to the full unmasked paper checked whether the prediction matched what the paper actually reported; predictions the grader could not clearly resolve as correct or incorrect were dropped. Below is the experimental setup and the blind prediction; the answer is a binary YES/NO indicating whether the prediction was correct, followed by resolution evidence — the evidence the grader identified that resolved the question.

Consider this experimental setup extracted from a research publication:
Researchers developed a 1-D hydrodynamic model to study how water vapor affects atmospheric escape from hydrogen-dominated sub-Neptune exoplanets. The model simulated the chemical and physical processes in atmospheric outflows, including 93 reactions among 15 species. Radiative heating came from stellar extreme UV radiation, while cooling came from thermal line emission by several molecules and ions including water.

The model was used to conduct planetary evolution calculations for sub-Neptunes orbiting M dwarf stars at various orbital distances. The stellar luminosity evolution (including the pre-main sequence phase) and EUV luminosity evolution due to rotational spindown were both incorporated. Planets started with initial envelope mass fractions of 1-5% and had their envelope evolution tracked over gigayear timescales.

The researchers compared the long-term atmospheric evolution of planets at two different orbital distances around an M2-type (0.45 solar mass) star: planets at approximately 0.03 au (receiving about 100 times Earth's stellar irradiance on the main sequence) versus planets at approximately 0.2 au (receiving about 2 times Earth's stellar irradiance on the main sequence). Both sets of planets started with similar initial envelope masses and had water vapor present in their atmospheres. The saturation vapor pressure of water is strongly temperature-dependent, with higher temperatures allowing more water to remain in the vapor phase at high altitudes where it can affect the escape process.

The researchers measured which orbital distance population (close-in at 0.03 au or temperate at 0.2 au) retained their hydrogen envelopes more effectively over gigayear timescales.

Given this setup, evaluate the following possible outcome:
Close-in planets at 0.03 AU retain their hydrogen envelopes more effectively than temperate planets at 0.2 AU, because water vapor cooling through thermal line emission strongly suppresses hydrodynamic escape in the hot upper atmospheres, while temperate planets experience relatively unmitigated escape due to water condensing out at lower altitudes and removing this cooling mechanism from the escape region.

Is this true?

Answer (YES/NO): YES